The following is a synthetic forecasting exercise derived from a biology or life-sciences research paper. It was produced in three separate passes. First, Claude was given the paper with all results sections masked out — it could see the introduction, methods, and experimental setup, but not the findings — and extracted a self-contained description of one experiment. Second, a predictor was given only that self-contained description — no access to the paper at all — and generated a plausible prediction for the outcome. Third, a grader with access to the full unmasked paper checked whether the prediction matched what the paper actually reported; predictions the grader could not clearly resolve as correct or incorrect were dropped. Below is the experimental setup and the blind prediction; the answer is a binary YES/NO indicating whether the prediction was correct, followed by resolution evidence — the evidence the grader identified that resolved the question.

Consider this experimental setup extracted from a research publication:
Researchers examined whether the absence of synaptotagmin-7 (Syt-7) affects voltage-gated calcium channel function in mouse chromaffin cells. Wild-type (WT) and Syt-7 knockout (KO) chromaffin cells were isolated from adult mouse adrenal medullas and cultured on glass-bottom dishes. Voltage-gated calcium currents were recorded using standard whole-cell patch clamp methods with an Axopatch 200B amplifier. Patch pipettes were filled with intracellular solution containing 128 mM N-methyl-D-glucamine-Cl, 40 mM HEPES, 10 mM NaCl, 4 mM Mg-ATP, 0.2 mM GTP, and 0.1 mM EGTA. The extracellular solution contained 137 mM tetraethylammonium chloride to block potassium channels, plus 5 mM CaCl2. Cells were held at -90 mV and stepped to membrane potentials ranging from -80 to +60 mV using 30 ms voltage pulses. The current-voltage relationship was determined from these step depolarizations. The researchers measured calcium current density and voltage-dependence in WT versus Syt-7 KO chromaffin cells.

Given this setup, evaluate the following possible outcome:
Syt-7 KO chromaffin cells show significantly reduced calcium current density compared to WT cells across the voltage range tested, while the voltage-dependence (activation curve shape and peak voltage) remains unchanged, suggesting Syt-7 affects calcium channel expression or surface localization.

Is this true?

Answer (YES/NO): NO